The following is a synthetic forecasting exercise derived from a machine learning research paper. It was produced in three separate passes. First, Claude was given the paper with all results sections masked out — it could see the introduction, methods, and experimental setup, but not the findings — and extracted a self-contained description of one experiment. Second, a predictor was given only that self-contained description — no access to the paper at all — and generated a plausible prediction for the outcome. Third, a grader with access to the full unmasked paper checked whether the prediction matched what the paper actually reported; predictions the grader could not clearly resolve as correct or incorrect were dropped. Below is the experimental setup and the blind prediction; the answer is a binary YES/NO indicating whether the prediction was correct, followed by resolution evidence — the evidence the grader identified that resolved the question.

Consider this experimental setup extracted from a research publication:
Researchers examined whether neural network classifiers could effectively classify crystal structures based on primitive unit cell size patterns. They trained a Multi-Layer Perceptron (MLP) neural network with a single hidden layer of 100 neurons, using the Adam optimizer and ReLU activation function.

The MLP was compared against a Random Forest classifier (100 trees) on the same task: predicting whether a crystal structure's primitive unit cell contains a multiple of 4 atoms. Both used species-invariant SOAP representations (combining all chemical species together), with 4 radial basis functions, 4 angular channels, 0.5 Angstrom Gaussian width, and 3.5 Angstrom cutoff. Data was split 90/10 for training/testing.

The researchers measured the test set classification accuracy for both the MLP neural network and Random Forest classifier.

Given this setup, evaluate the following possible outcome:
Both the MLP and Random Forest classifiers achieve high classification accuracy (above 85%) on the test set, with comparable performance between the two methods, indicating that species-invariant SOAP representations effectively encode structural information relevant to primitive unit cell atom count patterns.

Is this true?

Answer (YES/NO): NO